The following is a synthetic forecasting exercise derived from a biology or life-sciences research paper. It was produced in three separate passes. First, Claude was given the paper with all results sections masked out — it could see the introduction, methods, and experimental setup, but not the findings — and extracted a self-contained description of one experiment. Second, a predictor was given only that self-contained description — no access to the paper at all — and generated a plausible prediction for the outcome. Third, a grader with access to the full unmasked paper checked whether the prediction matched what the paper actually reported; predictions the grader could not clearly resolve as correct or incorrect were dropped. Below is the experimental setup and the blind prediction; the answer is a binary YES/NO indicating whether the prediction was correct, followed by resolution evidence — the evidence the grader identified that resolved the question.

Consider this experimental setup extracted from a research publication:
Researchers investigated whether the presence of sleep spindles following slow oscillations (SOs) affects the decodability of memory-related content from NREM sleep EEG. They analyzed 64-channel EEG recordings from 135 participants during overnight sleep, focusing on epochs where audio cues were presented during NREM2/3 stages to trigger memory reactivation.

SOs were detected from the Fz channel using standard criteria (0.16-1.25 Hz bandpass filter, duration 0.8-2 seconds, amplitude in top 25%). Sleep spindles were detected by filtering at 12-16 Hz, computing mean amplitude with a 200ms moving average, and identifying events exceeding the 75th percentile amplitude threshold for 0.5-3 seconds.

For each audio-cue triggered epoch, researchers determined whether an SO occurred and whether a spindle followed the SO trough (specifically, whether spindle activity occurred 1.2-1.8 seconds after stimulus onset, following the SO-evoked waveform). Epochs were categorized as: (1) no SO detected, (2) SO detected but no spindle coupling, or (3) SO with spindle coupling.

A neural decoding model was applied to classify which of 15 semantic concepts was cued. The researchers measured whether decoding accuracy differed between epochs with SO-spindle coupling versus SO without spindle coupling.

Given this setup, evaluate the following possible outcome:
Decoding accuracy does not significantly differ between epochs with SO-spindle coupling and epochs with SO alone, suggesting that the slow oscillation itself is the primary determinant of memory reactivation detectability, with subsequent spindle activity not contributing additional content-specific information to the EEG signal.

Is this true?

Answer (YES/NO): NO